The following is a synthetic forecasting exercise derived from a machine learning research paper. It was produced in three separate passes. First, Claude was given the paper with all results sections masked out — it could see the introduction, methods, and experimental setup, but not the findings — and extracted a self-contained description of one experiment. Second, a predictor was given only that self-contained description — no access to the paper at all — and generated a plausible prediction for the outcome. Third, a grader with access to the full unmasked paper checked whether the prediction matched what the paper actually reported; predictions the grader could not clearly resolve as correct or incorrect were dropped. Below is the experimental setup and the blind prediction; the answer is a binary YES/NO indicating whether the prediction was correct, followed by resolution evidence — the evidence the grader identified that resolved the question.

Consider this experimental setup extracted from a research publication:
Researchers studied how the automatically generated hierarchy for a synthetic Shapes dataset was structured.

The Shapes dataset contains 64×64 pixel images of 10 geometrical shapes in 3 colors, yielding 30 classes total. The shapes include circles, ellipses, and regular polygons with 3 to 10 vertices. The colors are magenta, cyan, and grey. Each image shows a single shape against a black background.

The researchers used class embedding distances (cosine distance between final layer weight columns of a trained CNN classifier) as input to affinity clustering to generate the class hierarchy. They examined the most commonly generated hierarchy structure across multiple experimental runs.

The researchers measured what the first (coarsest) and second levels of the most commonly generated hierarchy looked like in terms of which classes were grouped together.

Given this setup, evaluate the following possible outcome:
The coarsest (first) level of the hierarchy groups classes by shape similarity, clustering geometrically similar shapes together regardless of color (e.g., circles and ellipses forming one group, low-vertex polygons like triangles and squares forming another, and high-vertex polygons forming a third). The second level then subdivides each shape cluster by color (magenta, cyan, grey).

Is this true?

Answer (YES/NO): NO